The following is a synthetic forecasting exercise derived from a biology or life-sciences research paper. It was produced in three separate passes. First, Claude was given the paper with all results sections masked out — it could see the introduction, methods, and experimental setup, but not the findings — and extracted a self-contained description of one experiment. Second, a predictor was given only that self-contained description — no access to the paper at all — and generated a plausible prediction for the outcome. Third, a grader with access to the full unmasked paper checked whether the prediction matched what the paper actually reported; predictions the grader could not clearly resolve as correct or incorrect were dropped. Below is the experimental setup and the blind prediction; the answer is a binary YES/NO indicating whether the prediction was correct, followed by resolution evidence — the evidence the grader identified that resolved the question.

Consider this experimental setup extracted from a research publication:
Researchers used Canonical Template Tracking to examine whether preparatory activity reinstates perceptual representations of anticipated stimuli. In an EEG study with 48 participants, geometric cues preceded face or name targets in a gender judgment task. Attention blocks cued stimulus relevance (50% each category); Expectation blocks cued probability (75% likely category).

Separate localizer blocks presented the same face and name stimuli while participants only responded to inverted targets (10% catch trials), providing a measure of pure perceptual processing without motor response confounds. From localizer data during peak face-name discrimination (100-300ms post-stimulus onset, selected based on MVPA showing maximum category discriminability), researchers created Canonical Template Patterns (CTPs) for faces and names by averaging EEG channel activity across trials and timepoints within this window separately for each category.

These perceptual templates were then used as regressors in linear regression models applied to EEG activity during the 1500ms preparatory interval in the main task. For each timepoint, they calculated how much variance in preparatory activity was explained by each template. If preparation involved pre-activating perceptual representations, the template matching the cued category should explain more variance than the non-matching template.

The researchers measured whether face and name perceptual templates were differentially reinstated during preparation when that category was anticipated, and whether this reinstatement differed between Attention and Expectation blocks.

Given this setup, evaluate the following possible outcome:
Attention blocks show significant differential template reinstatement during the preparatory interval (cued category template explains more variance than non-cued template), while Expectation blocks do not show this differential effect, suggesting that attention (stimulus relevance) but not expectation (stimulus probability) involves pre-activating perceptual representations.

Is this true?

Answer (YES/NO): NO